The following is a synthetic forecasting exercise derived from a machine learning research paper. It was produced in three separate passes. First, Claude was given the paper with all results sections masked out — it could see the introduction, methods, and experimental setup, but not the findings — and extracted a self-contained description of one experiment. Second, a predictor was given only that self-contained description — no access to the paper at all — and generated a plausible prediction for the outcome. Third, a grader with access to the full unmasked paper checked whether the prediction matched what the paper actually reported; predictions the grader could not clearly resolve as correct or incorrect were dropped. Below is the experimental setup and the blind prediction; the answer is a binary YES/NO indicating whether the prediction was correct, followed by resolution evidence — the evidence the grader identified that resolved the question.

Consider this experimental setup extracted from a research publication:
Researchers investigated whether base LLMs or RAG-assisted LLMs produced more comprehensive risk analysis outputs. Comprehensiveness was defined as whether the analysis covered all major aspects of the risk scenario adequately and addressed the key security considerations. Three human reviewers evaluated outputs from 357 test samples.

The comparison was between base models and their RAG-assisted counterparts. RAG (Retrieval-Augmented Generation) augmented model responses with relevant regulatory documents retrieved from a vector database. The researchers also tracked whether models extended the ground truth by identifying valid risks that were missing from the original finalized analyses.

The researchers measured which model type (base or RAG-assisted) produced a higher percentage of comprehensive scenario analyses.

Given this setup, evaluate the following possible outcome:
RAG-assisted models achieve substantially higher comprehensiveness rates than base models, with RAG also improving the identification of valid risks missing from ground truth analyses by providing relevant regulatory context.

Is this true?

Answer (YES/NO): NO